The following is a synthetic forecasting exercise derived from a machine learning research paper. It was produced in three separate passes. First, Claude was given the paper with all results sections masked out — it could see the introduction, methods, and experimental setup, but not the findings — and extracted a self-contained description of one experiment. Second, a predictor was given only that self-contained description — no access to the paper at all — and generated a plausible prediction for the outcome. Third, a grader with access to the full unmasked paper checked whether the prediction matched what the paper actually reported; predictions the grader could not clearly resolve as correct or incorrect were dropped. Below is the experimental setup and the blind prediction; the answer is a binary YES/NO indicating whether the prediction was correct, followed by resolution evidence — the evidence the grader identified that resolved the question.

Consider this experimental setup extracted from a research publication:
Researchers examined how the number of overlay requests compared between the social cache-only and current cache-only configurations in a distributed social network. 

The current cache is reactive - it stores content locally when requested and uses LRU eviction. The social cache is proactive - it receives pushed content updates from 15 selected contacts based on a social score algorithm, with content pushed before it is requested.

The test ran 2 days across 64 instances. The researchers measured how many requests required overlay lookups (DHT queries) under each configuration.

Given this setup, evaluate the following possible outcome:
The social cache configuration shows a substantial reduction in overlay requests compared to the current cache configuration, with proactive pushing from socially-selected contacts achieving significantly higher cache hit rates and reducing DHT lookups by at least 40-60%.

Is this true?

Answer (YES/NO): NO